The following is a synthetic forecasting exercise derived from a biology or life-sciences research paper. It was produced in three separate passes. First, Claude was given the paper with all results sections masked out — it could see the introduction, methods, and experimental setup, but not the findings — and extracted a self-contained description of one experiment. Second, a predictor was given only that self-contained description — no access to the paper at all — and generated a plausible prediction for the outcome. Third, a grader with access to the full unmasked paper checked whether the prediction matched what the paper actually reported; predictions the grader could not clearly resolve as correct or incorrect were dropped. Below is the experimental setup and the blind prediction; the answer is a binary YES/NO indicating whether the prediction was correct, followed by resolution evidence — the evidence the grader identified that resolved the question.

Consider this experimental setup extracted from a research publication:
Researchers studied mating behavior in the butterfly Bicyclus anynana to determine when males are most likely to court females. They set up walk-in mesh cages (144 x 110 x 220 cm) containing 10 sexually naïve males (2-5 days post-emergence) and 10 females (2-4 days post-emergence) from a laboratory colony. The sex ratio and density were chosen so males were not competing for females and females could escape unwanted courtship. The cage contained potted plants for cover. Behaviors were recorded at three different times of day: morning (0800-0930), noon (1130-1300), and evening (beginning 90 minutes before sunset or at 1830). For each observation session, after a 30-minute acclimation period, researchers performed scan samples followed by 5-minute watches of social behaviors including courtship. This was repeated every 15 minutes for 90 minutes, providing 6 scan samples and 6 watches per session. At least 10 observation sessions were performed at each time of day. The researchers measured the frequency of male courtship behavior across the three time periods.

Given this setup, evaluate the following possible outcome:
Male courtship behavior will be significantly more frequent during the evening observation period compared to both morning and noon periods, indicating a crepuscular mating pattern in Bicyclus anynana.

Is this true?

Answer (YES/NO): YES